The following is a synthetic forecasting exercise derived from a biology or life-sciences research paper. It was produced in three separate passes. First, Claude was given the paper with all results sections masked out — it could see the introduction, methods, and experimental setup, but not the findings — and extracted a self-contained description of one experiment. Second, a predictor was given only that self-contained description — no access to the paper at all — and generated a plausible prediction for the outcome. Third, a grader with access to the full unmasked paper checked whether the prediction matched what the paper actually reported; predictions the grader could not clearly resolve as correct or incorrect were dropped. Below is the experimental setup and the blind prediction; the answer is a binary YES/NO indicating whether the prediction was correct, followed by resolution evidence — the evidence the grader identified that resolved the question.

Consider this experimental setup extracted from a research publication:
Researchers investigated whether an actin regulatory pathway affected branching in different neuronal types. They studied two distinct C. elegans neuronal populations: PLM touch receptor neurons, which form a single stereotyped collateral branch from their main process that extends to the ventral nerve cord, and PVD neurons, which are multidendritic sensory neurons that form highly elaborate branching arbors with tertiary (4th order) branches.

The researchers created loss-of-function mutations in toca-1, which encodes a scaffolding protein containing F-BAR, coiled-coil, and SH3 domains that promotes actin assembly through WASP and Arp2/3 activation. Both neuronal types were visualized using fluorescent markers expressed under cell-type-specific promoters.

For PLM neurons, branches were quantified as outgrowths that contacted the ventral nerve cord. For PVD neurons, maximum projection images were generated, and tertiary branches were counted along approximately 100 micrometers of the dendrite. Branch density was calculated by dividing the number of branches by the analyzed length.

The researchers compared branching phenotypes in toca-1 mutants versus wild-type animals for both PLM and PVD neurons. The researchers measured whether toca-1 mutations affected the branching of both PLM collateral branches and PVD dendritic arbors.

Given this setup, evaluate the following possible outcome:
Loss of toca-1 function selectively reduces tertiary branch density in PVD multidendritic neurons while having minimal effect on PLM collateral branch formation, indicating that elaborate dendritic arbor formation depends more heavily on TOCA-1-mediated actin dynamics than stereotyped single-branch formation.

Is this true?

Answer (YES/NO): NO